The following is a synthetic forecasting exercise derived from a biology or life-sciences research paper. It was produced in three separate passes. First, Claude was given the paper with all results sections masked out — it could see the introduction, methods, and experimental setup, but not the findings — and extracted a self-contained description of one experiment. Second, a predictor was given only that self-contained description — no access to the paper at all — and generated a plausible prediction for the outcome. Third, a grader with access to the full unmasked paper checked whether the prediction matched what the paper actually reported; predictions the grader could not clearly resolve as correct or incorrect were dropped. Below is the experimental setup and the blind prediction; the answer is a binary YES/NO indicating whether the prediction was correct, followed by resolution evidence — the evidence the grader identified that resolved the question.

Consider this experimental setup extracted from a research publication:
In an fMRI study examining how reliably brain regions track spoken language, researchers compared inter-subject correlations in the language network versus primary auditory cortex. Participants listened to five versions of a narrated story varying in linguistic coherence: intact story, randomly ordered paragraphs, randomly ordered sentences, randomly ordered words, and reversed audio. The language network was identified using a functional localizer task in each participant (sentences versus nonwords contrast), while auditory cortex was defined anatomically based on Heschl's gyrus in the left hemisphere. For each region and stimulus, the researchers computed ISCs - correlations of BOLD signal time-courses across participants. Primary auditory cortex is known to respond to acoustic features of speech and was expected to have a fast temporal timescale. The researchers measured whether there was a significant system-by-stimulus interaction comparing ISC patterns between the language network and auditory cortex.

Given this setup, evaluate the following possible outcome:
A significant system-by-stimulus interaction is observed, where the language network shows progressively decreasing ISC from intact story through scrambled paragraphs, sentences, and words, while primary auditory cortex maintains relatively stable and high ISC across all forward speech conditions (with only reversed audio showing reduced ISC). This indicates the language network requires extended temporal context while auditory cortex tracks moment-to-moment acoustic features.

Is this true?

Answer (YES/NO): NO